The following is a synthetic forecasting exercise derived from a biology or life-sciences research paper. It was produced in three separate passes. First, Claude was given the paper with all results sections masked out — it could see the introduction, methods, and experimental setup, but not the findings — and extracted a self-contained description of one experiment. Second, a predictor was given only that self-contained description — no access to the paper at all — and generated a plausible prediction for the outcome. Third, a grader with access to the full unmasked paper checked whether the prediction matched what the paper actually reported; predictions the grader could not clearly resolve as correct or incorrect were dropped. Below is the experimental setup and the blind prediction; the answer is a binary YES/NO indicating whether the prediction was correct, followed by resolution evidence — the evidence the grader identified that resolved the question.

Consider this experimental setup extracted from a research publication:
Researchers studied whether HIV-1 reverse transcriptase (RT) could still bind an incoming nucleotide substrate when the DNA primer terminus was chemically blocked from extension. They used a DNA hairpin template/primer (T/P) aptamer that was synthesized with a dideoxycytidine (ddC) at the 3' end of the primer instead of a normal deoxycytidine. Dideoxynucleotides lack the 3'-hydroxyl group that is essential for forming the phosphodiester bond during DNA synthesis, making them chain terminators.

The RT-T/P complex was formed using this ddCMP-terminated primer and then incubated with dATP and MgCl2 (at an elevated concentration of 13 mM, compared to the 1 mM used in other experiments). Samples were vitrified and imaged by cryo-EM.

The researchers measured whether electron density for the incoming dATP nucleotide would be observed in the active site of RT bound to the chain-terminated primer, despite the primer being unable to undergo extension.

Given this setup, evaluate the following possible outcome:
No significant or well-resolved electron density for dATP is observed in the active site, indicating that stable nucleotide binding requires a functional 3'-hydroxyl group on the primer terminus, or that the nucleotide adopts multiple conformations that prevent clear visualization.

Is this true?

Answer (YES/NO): NO